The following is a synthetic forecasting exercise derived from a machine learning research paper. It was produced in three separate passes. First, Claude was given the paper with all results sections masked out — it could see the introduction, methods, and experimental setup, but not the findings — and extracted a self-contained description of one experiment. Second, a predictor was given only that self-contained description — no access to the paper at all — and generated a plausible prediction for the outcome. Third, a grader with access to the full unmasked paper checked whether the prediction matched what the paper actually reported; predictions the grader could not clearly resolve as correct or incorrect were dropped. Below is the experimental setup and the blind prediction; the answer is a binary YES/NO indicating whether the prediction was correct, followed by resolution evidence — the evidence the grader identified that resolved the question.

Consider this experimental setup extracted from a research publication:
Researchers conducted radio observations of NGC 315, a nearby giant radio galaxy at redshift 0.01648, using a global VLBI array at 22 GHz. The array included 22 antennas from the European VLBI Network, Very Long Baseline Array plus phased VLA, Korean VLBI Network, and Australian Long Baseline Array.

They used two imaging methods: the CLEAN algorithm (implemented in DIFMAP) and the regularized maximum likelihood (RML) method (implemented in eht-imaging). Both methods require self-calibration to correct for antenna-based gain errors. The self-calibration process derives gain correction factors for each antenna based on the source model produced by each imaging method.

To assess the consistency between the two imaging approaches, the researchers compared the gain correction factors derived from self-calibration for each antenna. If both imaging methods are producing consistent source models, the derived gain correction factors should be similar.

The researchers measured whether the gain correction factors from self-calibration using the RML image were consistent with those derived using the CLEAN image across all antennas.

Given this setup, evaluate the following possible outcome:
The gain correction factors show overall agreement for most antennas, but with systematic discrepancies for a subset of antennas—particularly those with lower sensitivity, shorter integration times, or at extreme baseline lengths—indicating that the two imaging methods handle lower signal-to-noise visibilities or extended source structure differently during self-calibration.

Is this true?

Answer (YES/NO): NO